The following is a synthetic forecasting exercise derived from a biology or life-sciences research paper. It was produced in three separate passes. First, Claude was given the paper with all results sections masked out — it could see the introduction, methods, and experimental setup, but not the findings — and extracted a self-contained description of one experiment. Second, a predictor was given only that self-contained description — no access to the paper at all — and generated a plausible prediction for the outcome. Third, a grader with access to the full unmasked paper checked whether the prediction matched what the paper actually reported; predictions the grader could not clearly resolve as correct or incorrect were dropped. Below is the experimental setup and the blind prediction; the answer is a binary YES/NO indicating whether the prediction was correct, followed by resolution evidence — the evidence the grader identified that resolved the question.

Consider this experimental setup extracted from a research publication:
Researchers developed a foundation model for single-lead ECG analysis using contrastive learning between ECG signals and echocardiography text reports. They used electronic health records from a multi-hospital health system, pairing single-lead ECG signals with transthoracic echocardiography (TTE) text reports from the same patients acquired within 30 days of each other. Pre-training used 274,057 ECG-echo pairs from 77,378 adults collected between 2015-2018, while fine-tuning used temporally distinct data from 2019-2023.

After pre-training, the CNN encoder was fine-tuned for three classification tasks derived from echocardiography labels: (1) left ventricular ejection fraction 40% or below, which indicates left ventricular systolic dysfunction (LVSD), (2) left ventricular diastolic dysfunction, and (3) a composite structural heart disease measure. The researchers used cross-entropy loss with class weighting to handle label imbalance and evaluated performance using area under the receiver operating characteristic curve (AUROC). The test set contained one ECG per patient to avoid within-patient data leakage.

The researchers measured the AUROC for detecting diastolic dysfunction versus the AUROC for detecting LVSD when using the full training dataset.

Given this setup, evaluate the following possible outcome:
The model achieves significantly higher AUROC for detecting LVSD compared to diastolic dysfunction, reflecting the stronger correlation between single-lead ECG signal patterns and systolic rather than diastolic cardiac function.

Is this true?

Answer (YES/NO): YES